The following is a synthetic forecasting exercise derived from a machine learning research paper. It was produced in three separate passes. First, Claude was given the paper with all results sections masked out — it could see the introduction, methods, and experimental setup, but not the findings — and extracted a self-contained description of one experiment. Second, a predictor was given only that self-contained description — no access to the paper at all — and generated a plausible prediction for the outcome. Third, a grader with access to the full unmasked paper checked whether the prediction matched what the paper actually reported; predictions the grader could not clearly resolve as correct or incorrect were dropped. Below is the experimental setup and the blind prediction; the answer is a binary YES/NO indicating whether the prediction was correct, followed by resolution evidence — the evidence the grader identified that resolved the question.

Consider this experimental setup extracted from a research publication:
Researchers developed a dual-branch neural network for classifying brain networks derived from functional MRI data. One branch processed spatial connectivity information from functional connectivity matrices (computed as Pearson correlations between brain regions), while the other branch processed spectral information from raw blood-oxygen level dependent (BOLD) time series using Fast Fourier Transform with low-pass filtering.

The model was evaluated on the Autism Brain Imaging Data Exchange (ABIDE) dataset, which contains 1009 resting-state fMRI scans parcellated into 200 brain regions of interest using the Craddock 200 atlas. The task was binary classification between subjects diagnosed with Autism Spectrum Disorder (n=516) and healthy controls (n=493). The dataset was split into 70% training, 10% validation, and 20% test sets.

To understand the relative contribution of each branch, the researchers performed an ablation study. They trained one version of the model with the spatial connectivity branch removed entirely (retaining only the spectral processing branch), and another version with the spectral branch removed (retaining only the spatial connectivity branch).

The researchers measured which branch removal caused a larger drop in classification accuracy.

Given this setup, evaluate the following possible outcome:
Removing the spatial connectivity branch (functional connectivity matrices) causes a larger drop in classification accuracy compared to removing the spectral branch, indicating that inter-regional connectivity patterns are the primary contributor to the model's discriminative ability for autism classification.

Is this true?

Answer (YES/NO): YES